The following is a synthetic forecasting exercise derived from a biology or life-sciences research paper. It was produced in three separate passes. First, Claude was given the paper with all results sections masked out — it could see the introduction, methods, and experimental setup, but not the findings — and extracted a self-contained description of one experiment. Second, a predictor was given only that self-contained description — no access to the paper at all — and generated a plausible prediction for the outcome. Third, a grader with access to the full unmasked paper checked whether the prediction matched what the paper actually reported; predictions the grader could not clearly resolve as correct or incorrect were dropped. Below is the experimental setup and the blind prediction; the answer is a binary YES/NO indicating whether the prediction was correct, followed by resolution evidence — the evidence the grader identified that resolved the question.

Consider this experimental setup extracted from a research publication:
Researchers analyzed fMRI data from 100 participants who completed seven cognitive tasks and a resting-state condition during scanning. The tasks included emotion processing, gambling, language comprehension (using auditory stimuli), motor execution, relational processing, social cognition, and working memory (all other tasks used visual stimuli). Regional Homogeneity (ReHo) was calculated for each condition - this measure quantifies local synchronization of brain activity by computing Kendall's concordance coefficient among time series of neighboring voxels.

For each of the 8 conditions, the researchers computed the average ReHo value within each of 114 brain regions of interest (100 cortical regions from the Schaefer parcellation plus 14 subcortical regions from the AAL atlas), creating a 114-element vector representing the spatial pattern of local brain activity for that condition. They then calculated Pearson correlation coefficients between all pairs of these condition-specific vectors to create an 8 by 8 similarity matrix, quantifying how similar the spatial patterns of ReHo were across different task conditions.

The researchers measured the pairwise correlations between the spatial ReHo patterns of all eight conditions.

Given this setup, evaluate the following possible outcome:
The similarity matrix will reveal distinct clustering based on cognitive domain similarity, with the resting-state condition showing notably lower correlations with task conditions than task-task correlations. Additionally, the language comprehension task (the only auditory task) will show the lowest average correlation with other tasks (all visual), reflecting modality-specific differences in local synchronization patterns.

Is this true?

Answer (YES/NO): NO